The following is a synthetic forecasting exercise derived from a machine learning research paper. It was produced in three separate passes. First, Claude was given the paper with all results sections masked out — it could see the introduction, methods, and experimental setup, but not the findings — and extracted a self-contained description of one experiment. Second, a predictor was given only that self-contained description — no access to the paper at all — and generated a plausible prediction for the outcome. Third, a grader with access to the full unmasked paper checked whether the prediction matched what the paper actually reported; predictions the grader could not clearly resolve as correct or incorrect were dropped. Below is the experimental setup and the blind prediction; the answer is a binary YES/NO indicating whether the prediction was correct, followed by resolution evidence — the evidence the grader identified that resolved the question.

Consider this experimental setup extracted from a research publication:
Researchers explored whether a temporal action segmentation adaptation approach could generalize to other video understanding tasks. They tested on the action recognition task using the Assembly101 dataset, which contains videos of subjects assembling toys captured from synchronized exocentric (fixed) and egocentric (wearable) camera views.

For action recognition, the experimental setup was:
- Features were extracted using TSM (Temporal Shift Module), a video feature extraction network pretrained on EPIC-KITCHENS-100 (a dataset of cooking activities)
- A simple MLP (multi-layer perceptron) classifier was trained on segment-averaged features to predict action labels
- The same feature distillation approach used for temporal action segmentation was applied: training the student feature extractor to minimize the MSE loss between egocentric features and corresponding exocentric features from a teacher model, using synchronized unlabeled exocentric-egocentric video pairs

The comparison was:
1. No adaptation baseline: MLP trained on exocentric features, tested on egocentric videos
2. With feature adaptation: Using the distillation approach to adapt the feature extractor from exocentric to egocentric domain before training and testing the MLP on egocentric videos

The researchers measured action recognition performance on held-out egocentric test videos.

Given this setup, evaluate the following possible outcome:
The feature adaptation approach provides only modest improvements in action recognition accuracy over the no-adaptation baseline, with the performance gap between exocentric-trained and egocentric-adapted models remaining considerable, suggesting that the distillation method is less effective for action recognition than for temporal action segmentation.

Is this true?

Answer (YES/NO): YES